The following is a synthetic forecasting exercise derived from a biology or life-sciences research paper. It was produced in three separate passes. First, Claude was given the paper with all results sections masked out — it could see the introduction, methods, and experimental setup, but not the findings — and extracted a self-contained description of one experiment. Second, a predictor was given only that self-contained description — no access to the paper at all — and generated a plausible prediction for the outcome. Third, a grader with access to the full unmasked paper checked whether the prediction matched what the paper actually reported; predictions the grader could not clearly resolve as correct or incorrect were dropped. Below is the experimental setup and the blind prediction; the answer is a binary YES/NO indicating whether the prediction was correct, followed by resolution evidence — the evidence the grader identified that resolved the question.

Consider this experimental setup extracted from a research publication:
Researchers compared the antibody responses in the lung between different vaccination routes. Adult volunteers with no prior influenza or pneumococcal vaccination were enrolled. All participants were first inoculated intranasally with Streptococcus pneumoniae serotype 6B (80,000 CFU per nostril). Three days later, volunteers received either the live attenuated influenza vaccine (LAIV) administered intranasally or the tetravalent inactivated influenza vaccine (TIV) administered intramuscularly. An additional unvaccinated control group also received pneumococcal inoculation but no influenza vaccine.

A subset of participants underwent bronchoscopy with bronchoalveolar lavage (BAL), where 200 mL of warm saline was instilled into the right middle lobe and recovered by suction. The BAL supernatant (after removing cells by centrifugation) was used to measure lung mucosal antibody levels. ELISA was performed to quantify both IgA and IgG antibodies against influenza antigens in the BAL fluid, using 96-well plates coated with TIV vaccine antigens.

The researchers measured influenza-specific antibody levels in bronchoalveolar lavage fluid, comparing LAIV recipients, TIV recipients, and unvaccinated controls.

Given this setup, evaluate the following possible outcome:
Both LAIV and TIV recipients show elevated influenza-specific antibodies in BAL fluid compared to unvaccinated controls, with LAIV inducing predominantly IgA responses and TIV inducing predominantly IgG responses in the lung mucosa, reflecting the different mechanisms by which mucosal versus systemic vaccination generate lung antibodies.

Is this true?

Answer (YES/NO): NO